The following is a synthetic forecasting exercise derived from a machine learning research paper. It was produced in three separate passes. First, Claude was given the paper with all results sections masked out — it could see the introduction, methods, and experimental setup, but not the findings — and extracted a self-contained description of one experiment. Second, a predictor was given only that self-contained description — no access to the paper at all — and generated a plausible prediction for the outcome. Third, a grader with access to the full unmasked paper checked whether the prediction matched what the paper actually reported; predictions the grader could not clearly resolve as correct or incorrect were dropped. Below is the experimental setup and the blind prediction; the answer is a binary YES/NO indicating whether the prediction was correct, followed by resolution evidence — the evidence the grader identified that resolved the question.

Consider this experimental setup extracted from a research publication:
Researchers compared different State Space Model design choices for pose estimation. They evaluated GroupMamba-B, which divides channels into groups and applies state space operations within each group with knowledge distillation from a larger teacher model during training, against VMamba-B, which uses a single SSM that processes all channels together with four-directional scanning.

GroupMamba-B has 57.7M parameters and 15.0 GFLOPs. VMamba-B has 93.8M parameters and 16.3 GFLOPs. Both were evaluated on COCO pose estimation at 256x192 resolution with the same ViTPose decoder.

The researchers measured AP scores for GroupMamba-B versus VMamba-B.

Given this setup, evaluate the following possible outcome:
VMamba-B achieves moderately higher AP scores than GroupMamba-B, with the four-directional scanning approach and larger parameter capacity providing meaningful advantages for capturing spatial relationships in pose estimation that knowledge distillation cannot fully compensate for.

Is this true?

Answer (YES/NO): YES